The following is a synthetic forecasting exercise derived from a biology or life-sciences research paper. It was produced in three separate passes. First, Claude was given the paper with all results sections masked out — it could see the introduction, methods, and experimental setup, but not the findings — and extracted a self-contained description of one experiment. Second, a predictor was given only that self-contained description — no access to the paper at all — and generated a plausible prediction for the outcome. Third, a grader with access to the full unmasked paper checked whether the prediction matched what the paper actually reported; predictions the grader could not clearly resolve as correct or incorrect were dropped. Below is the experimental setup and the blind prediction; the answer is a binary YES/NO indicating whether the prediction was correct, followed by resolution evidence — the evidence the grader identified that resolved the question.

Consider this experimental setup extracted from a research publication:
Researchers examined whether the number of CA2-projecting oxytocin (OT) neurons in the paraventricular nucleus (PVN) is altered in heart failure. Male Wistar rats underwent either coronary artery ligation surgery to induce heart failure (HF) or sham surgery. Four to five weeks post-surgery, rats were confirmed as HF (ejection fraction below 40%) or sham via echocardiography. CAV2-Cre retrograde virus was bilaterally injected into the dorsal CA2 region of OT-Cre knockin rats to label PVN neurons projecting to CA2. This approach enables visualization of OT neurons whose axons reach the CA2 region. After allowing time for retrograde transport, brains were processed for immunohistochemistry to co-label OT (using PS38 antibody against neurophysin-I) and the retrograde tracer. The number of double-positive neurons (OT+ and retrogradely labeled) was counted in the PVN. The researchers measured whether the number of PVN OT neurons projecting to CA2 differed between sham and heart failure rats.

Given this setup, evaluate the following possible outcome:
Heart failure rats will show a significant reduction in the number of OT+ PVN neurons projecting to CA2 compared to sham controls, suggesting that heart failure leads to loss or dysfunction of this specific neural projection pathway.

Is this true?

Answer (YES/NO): NO